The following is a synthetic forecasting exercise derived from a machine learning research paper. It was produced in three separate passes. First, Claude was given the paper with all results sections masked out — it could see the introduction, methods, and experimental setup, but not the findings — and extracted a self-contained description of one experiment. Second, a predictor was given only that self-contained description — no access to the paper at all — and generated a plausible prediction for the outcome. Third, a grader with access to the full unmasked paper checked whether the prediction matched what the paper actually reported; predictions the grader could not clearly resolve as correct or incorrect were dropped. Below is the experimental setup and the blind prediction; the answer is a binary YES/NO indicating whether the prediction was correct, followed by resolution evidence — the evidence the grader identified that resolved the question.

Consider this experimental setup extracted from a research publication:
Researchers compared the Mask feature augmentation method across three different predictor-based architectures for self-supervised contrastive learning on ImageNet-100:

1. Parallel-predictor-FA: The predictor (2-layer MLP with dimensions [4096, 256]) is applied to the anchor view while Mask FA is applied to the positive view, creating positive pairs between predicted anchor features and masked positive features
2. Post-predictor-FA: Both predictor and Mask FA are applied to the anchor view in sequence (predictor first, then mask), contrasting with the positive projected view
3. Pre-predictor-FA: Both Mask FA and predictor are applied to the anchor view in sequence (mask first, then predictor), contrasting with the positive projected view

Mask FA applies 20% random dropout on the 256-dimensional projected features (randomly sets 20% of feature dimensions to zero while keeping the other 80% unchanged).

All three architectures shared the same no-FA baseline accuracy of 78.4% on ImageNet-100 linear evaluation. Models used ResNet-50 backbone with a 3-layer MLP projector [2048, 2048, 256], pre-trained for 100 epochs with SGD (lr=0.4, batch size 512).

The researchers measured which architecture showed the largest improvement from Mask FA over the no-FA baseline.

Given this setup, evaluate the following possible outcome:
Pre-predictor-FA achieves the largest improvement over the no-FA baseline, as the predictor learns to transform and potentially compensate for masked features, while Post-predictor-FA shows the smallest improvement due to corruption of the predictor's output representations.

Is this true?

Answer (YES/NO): NO